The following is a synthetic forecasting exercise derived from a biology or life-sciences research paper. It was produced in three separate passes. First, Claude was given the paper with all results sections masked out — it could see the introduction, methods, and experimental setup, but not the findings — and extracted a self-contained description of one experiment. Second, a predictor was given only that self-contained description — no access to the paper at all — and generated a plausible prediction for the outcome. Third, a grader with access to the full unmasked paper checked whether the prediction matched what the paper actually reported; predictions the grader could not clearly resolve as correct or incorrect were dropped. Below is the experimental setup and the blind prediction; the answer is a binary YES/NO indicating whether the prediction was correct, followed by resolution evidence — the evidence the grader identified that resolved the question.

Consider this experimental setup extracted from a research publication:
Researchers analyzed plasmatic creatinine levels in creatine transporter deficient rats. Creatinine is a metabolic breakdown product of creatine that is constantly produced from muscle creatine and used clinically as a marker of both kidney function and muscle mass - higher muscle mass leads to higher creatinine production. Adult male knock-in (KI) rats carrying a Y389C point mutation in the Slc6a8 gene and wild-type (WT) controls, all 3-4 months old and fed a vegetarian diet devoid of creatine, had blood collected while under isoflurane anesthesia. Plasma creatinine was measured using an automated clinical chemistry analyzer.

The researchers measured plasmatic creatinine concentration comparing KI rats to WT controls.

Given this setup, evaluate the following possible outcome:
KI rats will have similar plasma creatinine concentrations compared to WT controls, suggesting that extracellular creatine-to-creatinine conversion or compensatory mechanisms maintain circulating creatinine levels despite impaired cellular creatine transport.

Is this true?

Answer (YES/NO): NO